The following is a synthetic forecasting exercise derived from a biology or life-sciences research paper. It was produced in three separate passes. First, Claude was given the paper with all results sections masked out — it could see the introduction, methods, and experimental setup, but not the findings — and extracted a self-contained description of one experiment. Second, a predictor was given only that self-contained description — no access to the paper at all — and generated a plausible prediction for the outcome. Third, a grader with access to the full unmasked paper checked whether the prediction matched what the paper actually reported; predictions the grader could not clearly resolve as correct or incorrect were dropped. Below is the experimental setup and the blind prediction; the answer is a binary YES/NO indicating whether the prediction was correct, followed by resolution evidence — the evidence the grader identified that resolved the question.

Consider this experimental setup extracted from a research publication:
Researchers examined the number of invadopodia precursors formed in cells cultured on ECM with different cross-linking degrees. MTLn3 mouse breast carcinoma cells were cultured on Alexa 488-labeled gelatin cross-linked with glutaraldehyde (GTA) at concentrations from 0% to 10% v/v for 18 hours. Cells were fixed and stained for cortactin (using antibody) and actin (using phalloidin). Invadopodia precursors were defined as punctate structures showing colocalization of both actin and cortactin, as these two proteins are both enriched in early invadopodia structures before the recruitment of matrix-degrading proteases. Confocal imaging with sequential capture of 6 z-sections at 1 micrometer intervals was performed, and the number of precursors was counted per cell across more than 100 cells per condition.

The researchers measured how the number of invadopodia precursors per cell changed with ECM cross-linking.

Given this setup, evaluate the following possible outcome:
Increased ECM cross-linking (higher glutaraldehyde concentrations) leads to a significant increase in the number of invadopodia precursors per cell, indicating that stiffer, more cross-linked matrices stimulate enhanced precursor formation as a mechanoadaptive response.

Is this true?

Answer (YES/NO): NO